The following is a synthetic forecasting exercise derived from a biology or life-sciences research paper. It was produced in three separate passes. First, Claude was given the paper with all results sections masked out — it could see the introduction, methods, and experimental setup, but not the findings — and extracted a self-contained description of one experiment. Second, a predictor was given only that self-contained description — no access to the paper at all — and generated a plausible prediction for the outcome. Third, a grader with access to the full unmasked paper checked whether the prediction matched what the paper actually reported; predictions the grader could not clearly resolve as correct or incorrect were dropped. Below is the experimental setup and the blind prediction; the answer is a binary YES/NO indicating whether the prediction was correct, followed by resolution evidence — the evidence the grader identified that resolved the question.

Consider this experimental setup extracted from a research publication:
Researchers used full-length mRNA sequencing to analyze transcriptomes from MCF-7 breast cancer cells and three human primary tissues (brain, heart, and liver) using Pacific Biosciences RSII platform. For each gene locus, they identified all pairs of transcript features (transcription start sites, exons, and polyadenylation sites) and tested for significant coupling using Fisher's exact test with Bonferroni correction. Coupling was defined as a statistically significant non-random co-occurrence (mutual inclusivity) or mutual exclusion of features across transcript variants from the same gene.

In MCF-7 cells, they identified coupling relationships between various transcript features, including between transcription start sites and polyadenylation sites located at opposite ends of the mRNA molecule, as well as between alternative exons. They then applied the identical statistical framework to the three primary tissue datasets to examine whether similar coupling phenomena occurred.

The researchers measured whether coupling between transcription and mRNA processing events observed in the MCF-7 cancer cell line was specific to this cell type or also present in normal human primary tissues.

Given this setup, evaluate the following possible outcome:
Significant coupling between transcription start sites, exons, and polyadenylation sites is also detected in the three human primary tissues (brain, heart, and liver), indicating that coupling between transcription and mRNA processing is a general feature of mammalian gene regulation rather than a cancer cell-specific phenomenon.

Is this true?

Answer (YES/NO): YES